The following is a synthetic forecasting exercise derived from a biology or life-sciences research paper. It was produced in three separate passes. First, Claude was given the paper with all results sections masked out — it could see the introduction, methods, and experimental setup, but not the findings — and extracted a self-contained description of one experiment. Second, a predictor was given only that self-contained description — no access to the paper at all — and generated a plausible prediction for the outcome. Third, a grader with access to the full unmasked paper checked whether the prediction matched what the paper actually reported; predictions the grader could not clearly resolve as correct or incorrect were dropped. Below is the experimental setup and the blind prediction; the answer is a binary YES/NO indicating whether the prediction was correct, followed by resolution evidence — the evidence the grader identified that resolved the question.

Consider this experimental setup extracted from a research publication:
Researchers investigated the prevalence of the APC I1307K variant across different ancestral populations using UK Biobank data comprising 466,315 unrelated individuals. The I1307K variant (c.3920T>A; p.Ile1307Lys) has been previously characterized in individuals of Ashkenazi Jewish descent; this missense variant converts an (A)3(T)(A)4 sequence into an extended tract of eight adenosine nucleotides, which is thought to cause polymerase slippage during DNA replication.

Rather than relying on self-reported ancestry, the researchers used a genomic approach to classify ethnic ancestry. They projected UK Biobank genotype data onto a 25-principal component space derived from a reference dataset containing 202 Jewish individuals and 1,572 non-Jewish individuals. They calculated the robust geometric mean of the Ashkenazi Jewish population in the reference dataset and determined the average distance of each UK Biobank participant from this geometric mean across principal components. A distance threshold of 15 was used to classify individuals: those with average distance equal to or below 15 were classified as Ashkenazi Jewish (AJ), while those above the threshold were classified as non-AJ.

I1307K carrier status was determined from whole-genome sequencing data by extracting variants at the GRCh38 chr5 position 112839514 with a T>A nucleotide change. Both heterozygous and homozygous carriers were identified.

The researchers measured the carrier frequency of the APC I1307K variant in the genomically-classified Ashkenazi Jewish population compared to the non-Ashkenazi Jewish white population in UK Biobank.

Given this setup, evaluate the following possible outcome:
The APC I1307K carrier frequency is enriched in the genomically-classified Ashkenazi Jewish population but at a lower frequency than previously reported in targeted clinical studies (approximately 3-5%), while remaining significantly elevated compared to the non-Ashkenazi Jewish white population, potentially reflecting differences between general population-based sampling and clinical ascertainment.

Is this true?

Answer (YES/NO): NO